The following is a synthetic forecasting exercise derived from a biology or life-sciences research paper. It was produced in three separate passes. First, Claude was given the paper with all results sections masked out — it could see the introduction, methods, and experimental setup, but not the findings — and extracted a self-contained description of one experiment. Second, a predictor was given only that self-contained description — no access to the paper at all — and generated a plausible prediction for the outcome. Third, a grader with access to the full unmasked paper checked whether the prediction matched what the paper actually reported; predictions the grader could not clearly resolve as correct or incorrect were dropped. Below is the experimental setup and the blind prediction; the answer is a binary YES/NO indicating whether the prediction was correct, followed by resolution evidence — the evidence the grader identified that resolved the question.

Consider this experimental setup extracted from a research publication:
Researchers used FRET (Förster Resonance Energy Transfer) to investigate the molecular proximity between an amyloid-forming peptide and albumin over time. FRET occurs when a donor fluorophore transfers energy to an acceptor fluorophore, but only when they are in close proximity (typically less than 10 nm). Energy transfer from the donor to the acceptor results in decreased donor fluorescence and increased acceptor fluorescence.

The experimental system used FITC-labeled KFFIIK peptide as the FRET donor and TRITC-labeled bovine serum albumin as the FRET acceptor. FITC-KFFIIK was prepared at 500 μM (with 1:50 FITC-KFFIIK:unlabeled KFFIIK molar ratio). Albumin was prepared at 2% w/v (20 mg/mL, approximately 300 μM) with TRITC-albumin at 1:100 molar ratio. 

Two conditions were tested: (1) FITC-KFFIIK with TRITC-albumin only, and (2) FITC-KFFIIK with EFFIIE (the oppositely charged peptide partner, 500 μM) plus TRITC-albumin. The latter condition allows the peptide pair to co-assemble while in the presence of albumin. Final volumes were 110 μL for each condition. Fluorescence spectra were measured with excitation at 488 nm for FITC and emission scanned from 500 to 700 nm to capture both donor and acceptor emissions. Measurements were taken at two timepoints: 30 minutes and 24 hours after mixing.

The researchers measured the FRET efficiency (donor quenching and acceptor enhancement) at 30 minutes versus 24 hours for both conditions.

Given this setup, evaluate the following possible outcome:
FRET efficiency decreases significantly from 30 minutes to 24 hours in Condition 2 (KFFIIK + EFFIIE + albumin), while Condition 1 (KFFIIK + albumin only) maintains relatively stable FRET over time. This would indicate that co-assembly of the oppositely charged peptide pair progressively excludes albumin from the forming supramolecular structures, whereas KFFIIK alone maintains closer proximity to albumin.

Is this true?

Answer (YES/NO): NO